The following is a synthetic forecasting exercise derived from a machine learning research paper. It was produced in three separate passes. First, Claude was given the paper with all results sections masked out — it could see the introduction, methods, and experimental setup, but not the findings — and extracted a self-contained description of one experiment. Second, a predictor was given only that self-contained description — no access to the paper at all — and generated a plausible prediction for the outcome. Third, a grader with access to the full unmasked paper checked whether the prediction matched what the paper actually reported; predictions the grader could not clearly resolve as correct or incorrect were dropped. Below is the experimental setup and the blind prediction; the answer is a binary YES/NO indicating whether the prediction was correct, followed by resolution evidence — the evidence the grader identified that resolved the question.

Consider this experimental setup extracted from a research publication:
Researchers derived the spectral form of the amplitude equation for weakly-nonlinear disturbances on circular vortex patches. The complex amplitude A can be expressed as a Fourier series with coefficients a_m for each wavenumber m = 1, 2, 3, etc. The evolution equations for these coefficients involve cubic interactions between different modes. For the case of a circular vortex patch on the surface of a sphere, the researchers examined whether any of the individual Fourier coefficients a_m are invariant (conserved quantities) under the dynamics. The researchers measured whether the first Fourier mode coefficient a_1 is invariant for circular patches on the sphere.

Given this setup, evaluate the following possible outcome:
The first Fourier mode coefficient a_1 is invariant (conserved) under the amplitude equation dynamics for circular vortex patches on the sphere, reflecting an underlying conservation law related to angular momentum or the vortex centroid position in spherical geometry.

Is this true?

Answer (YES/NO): YES